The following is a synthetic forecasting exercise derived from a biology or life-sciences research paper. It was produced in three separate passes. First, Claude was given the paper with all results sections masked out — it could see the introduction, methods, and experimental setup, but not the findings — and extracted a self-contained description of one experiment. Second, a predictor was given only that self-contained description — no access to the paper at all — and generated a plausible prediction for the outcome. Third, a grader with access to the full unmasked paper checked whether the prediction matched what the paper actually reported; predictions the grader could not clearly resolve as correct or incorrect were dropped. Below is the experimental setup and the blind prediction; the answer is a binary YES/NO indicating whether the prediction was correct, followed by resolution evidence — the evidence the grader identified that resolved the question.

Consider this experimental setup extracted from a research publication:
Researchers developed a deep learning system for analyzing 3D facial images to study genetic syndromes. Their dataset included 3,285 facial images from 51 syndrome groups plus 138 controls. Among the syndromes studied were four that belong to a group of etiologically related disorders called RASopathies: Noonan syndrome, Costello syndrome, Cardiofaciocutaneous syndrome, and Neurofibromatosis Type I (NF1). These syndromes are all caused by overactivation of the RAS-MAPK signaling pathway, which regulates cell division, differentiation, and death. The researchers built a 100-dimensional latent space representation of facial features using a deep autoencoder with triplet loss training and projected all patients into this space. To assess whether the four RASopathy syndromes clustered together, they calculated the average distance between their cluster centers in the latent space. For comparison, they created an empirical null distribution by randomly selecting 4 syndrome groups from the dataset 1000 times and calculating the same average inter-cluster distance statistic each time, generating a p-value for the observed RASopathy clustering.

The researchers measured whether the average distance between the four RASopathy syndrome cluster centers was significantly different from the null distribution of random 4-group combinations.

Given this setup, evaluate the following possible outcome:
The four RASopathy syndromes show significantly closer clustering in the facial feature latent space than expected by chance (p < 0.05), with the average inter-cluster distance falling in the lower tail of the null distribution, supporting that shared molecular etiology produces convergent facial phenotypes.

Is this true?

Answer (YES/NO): YES